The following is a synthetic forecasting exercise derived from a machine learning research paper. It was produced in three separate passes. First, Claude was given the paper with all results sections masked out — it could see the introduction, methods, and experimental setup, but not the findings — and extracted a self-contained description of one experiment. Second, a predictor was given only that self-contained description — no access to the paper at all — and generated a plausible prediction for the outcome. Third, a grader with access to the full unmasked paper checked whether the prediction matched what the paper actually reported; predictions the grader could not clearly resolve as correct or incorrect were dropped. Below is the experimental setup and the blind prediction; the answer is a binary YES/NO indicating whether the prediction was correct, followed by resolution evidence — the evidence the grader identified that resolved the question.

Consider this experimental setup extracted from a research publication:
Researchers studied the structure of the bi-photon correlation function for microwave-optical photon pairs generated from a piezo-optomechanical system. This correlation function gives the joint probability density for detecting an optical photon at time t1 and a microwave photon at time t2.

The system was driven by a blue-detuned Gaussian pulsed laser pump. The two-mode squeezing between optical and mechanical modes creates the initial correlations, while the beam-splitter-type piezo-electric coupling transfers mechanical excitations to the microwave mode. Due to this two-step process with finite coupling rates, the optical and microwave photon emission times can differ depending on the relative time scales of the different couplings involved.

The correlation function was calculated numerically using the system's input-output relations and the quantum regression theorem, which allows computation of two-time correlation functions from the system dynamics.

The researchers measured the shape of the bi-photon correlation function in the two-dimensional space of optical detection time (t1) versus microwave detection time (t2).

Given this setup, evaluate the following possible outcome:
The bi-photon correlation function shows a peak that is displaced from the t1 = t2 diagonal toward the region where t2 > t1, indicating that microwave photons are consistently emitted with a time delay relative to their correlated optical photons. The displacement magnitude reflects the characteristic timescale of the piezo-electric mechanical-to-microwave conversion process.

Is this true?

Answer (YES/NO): YES